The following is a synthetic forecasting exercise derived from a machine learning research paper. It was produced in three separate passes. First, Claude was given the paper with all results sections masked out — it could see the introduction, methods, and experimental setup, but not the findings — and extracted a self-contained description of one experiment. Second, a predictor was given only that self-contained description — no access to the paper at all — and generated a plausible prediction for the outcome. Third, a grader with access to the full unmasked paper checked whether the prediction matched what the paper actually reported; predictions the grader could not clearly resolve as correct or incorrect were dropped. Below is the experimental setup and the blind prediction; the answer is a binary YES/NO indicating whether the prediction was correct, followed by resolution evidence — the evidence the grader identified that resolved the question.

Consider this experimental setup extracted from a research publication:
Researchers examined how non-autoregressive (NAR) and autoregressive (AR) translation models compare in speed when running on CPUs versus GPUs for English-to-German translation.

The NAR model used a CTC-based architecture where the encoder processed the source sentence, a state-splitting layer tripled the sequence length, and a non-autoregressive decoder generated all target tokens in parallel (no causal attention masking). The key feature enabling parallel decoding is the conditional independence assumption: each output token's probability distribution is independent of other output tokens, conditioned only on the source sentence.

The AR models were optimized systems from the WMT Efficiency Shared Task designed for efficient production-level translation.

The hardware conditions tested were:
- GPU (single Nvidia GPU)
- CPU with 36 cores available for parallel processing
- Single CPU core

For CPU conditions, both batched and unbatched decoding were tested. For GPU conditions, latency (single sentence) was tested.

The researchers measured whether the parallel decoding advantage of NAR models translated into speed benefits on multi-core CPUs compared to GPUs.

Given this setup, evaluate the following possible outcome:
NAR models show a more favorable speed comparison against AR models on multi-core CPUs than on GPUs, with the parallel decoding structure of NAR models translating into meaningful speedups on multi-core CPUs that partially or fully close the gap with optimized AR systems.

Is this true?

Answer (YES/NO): NO